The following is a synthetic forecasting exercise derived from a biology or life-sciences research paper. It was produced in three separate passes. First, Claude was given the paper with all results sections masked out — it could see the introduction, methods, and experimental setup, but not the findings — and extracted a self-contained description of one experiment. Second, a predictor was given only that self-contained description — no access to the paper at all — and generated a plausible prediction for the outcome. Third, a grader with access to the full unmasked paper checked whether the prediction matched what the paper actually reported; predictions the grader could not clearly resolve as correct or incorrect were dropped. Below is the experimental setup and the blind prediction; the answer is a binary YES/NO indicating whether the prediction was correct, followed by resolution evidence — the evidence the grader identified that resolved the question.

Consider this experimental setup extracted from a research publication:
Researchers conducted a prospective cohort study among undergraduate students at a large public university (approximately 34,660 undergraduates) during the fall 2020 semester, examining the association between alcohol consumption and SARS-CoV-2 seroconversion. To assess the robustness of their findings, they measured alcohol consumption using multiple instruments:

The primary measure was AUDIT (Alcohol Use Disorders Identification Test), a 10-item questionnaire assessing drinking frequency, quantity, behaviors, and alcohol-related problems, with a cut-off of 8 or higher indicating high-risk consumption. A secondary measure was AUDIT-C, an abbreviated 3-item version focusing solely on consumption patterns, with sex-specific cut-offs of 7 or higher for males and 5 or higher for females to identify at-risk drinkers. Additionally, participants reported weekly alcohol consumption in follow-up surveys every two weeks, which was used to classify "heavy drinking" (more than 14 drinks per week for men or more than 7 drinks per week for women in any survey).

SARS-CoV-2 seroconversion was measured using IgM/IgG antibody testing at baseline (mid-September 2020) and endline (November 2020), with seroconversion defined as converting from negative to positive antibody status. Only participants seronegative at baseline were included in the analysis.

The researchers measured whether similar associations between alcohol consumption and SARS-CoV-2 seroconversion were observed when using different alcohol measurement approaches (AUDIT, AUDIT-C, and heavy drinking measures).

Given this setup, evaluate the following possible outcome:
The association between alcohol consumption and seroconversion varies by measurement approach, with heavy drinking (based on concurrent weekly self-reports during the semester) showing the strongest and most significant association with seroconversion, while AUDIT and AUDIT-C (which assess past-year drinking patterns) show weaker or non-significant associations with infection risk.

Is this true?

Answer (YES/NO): NO